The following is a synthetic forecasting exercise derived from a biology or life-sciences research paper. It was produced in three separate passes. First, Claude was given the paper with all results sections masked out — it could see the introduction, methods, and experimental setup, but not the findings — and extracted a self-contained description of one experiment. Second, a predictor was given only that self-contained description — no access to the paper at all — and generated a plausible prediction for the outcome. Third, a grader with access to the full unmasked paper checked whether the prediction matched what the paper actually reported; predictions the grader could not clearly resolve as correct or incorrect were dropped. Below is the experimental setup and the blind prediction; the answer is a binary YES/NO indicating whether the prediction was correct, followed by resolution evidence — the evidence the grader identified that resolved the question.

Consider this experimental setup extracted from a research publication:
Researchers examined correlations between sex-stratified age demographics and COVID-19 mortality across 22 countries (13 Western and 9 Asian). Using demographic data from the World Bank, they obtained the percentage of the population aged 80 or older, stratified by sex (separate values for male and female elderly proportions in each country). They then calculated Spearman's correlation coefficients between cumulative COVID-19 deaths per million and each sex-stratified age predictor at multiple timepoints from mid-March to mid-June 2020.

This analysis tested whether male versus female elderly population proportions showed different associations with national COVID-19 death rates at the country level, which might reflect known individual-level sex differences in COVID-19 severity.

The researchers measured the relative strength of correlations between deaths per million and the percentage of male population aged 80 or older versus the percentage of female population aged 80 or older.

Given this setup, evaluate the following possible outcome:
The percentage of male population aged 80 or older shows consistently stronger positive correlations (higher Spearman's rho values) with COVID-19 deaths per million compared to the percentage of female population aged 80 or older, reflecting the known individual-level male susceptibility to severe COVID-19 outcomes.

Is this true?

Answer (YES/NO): YES